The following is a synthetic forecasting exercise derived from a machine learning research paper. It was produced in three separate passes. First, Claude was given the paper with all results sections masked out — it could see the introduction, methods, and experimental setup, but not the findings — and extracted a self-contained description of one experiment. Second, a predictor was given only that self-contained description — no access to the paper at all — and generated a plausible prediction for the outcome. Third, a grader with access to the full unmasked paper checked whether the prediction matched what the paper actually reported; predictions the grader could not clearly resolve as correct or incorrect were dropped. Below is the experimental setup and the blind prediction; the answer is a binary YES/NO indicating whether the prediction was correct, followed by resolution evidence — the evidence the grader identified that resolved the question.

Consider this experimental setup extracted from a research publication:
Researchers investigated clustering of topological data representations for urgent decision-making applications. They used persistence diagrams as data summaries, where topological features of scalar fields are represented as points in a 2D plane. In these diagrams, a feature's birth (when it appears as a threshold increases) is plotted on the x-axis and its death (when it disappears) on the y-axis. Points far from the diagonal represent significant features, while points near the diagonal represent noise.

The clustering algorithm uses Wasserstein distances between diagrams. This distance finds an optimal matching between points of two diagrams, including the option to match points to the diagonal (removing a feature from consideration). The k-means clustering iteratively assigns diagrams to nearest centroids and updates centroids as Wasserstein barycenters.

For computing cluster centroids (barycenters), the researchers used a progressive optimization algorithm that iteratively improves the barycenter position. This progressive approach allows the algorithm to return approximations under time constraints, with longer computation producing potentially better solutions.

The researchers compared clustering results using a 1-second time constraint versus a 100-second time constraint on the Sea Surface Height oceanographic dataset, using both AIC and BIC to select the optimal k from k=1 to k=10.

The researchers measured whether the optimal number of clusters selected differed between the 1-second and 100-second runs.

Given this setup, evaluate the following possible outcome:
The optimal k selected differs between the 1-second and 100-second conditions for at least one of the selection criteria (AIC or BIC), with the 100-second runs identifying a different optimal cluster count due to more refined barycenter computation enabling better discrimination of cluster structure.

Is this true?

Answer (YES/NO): YES